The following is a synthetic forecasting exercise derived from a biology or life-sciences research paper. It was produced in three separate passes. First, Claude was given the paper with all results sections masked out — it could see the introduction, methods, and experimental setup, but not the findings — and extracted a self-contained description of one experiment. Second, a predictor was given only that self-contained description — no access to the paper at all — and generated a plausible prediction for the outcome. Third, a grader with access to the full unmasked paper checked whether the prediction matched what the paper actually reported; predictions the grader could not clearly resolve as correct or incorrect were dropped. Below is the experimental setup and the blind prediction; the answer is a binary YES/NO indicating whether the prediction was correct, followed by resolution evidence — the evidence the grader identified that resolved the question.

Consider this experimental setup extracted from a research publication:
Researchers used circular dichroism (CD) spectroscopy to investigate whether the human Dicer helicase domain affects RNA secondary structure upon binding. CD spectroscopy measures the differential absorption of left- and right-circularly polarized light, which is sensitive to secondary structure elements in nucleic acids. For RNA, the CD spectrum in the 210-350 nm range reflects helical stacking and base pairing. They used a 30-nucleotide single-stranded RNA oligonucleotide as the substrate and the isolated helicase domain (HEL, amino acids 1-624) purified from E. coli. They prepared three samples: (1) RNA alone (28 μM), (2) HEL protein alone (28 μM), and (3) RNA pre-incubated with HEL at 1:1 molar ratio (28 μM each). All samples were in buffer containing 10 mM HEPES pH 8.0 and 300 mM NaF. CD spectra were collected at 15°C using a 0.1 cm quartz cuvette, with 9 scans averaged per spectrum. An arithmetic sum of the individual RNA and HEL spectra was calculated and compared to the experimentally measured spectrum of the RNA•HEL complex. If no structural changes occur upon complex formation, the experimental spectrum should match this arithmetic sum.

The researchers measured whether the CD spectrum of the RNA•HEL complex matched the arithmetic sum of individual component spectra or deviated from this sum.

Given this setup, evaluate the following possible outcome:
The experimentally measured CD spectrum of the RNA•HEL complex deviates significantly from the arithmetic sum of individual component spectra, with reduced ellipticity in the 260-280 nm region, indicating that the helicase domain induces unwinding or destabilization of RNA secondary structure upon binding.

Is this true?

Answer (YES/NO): YES